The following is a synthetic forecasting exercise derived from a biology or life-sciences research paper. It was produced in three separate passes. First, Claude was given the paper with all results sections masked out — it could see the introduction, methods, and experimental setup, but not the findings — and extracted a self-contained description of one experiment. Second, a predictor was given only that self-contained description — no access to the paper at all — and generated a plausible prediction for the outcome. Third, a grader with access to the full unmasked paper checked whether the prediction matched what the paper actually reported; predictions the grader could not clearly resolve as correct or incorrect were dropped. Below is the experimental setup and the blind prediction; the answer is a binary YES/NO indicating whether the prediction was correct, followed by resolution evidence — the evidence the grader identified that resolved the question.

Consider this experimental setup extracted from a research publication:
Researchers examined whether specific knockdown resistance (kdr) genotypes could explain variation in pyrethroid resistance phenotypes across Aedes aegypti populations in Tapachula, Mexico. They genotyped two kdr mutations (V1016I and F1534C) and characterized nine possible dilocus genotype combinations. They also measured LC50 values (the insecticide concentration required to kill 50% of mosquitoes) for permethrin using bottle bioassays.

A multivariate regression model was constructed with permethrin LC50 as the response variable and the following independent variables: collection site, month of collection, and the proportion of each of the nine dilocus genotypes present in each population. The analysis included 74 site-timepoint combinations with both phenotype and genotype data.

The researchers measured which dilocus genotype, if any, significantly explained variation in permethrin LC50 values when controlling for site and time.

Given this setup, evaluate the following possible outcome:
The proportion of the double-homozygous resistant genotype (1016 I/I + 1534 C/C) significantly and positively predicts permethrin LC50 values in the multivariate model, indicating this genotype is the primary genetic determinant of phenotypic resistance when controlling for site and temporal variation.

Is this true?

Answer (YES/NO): NO